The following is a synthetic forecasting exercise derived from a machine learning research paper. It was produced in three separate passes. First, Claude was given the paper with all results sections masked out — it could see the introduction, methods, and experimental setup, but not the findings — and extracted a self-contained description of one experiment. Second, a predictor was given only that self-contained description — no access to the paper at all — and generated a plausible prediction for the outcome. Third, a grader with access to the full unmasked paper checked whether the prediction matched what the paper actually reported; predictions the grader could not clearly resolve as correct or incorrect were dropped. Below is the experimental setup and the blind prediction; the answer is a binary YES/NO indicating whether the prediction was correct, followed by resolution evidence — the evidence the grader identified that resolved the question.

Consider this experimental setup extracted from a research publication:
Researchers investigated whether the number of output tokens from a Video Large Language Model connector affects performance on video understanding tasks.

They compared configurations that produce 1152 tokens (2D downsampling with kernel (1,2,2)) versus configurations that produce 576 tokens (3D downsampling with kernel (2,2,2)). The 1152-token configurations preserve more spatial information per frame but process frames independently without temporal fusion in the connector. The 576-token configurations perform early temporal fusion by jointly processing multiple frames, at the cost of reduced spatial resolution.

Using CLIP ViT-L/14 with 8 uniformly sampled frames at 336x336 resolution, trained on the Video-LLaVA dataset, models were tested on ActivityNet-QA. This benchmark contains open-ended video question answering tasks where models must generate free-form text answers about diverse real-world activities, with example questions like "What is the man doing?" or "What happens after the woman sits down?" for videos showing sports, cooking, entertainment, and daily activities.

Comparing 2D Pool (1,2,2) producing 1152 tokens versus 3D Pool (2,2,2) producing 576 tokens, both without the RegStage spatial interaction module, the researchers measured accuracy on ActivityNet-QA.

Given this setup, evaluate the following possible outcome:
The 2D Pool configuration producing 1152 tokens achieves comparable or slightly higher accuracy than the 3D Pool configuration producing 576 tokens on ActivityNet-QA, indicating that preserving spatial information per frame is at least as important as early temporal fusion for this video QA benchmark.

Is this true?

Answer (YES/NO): YES